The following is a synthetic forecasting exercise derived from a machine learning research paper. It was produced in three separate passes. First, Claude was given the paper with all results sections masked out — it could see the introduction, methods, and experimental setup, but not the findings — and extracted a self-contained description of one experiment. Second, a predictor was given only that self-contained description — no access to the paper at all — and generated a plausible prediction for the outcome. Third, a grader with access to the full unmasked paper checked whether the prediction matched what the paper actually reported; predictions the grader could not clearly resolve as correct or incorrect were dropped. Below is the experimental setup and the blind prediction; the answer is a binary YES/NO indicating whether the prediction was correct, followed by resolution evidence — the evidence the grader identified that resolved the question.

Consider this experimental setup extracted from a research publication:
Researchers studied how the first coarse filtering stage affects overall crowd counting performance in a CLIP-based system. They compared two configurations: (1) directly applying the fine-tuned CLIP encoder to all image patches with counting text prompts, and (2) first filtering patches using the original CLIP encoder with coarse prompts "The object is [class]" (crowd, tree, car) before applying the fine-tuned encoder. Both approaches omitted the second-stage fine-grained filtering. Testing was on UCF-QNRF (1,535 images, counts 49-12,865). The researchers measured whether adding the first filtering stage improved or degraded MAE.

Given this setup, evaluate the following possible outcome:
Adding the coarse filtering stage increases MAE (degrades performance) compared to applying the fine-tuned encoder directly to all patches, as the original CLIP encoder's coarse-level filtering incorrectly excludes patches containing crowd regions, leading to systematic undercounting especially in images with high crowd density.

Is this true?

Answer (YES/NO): NO